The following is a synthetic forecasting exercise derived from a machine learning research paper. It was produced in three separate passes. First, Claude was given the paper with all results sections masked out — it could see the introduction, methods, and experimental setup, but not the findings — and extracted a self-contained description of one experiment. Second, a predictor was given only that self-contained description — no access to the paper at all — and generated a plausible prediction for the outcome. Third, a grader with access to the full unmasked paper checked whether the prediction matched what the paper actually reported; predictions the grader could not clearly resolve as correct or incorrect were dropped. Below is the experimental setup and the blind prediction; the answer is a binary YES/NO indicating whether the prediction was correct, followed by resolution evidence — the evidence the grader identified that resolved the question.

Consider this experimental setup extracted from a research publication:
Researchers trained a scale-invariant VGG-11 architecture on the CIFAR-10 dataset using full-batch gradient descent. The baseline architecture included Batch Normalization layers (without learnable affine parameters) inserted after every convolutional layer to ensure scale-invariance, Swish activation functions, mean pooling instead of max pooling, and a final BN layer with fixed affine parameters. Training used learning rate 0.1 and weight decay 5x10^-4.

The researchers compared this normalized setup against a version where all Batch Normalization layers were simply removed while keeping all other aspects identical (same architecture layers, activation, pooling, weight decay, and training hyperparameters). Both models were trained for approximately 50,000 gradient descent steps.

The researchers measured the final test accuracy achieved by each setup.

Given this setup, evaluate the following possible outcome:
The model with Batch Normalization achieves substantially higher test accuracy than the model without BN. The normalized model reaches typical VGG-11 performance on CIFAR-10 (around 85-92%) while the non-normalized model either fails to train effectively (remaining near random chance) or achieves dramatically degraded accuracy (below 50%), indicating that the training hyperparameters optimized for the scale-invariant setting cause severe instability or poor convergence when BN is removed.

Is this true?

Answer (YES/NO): NO